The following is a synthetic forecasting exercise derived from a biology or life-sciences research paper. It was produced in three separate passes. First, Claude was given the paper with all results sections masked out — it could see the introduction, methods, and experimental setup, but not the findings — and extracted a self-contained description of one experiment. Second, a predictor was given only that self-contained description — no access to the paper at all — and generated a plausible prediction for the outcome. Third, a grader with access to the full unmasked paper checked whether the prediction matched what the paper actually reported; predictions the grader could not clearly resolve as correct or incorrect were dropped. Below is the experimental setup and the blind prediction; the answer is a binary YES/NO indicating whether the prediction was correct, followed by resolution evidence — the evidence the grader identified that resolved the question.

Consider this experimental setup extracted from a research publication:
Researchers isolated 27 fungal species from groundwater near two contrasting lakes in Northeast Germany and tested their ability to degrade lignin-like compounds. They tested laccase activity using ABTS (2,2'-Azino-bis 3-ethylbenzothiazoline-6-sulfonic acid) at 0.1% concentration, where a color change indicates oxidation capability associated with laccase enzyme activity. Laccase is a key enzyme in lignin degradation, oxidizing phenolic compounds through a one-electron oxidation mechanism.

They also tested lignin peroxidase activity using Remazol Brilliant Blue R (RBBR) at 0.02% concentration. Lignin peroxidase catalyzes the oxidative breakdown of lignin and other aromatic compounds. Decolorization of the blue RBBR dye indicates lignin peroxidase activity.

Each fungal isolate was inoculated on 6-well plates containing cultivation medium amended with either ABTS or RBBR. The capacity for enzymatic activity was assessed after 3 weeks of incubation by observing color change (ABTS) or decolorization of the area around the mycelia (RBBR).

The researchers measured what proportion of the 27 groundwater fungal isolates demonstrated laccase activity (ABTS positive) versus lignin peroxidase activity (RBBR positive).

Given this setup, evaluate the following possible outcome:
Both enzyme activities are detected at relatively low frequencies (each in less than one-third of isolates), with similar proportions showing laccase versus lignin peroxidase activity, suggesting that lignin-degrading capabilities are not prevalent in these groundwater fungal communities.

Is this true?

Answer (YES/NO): NO